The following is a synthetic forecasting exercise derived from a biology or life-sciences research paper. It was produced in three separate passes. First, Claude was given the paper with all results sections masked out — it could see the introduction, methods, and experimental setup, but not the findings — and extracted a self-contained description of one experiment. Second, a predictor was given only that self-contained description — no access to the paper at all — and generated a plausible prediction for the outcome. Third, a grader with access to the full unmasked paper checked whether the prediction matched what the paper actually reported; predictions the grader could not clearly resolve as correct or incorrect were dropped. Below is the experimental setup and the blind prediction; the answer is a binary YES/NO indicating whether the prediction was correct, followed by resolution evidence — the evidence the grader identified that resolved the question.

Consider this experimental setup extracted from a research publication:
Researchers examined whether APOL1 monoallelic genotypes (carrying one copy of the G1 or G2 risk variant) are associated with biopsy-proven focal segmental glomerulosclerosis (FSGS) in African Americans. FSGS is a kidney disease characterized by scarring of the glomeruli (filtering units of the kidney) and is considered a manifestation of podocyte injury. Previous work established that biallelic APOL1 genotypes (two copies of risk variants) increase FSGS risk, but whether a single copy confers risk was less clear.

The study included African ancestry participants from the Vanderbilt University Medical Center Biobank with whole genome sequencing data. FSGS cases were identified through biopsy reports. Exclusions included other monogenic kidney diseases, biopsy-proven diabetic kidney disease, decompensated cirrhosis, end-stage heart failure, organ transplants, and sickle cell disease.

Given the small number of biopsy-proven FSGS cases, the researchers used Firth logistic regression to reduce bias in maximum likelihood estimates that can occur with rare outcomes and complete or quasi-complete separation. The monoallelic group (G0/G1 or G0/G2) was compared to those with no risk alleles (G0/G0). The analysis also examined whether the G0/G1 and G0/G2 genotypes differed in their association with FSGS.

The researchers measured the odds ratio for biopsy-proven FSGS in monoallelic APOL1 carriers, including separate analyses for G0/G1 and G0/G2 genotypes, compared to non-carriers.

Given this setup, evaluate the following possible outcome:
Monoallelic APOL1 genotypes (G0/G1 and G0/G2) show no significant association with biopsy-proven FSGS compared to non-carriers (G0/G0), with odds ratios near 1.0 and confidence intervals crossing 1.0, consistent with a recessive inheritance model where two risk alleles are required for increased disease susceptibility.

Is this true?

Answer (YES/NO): NO